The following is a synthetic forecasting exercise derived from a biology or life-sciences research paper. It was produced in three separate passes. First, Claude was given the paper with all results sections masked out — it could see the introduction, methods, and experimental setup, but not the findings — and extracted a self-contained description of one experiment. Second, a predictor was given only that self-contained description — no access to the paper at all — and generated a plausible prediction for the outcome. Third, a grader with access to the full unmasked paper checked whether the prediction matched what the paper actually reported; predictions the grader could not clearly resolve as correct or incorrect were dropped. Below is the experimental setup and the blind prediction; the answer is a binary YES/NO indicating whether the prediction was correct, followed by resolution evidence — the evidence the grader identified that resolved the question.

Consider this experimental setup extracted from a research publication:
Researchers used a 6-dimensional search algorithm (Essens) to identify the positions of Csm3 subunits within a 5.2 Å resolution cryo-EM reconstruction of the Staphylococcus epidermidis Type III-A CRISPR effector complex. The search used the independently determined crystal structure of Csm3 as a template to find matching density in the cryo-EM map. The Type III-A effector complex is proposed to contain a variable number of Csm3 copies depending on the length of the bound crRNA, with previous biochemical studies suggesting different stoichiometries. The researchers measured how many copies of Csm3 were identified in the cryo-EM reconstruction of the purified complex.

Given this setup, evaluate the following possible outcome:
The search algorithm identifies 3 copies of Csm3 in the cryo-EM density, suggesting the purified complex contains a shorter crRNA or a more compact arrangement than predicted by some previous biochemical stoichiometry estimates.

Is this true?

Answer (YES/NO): NO